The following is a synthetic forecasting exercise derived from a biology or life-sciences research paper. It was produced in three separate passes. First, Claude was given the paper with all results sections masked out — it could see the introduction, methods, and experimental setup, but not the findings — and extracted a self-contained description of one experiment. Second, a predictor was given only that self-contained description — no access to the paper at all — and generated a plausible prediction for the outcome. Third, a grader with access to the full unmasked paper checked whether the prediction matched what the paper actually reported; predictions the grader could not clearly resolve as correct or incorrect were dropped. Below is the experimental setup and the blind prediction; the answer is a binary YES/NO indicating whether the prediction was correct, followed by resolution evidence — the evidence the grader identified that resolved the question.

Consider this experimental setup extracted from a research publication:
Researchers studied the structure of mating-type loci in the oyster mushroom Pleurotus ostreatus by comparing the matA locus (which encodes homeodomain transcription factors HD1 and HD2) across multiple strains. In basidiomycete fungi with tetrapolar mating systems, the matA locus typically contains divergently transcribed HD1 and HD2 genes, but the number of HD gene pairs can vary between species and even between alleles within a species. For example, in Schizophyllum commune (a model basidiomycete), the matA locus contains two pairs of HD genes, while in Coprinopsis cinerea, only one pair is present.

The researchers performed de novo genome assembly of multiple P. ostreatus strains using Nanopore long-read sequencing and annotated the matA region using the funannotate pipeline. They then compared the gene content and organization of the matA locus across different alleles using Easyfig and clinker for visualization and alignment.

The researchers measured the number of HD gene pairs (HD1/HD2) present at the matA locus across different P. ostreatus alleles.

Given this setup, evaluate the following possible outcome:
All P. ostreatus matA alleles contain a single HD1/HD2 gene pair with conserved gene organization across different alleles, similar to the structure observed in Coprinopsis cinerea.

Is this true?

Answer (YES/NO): NO